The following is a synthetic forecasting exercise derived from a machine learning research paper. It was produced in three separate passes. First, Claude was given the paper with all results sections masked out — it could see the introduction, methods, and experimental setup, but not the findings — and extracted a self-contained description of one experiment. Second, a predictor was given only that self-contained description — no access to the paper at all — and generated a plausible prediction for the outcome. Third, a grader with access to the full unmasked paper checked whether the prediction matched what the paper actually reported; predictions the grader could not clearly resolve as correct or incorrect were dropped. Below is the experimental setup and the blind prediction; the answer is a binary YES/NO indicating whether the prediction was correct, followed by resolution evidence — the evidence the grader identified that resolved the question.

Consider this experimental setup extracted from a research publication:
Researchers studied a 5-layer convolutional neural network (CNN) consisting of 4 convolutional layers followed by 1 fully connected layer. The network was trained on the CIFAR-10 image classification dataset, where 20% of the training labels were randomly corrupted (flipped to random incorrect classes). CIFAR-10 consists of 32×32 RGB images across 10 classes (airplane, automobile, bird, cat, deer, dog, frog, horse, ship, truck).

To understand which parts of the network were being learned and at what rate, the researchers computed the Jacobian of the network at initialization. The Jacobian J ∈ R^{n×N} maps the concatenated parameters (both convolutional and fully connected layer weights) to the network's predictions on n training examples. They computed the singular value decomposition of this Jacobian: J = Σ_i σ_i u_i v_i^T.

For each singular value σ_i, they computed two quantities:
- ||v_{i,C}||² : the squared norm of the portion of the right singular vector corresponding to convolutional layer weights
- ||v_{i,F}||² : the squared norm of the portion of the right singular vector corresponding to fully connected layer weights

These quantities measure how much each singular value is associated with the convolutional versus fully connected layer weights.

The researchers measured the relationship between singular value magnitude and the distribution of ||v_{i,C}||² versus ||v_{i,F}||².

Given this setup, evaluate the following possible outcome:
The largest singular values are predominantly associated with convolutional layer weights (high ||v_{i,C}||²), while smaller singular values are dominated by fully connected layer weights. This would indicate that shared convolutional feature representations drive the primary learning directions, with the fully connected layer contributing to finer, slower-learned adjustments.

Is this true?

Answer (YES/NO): NO